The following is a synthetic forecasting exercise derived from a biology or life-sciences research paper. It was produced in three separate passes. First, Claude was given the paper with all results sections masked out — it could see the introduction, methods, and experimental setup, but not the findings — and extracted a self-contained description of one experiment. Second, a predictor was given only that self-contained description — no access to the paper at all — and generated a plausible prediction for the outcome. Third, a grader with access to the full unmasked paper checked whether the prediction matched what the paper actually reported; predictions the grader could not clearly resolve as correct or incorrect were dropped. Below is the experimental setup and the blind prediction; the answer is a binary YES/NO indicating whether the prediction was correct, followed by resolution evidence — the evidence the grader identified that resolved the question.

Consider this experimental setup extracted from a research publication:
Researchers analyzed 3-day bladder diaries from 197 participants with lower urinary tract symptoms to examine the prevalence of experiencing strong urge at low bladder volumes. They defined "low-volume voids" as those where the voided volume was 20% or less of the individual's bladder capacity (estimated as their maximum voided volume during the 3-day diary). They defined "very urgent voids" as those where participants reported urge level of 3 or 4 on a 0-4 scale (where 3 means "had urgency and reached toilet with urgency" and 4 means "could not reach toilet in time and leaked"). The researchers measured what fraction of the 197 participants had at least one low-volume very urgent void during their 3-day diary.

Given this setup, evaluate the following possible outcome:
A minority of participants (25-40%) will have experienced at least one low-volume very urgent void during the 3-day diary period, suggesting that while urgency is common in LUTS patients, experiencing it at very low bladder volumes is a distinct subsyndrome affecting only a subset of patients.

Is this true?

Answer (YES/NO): YES